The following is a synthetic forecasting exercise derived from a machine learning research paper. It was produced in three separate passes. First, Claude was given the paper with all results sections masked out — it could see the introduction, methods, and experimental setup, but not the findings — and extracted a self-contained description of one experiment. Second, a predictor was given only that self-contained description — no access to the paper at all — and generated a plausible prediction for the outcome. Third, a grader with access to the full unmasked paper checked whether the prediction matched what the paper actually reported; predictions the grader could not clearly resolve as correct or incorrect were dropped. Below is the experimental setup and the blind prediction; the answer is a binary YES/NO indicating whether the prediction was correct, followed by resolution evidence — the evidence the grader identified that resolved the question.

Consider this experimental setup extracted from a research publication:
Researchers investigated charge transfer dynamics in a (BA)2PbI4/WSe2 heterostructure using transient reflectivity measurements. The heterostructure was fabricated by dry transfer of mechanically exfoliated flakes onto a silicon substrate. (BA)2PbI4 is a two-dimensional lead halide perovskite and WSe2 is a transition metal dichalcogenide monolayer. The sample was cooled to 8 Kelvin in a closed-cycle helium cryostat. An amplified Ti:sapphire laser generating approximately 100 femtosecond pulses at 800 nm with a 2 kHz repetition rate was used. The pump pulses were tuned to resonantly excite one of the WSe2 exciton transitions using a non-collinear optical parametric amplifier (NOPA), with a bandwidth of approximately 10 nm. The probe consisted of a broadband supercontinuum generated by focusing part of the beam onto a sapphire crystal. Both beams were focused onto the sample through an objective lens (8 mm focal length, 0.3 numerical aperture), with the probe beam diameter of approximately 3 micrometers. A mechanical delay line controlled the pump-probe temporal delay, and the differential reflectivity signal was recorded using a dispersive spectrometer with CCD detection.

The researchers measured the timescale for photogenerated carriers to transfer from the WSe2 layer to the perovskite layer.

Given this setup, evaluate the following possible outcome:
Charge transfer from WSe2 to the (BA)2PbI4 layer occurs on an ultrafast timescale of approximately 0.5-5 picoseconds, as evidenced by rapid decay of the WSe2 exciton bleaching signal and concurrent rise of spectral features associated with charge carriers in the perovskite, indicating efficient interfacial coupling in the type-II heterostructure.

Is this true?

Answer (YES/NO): NO